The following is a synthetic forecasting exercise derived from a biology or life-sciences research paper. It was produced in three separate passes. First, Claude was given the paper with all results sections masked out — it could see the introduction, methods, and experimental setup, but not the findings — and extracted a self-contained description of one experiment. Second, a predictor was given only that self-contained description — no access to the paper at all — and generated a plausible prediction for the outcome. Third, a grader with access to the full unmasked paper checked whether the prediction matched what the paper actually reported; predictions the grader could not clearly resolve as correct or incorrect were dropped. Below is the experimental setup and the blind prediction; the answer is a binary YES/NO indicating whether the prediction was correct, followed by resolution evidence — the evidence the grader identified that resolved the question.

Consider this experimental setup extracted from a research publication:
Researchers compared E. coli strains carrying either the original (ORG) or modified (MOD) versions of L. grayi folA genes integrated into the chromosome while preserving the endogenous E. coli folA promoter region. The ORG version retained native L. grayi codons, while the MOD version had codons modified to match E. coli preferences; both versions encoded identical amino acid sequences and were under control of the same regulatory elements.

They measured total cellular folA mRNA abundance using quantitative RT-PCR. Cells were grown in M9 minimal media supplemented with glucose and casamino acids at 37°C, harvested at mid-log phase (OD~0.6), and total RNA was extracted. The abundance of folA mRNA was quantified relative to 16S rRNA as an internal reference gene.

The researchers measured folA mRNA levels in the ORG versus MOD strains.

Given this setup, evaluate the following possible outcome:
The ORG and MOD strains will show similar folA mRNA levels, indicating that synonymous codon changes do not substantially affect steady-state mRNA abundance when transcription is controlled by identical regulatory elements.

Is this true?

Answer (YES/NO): NO